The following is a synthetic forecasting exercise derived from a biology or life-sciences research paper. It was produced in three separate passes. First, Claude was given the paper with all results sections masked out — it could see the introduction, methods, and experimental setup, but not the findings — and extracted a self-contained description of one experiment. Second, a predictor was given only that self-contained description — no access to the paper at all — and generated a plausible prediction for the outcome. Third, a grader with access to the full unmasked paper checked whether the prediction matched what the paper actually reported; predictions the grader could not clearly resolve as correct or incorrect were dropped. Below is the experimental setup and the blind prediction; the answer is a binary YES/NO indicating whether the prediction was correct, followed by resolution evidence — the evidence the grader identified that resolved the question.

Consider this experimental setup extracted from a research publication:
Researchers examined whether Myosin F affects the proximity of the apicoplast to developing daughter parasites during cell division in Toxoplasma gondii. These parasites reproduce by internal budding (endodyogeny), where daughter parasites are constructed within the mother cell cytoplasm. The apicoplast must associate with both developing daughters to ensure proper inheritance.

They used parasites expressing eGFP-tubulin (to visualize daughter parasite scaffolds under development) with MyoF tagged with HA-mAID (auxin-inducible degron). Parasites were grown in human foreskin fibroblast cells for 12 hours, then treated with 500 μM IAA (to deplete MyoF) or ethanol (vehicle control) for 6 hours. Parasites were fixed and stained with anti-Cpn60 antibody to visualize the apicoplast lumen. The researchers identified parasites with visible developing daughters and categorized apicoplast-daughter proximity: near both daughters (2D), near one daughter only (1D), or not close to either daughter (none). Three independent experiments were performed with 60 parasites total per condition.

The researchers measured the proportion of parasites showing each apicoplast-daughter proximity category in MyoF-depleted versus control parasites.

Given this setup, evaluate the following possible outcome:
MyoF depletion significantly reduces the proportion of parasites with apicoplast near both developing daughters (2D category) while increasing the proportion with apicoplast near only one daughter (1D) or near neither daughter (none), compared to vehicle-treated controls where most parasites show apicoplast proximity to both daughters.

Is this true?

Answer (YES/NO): YES